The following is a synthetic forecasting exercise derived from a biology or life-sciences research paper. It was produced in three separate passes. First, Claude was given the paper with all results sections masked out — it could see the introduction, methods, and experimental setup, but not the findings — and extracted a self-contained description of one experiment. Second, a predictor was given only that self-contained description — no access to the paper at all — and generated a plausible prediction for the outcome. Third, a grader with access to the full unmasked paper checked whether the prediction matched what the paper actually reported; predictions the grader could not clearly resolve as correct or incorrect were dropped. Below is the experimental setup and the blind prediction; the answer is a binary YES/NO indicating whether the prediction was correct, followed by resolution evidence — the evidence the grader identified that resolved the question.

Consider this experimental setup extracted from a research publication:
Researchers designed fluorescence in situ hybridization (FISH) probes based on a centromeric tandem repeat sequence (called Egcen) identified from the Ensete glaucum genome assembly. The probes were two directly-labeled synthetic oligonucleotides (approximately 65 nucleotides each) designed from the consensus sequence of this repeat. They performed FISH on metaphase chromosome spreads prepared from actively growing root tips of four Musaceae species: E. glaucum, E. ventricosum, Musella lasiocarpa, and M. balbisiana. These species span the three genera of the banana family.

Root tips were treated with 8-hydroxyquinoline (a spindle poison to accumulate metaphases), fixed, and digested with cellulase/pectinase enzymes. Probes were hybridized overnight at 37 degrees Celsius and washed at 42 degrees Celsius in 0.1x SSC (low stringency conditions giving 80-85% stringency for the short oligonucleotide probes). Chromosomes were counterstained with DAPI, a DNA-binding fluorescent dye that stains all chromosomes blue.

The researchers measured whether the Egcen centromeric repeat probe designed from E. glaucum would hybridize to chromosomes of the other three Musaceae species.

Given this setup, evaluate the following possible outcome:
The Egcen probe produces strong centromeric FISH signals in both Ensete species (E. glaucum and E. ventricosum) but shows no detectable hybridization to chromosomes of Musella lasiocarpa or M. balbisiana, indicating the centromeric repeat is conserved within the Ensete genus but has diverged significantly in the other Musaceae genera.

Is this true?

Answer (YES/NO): NO